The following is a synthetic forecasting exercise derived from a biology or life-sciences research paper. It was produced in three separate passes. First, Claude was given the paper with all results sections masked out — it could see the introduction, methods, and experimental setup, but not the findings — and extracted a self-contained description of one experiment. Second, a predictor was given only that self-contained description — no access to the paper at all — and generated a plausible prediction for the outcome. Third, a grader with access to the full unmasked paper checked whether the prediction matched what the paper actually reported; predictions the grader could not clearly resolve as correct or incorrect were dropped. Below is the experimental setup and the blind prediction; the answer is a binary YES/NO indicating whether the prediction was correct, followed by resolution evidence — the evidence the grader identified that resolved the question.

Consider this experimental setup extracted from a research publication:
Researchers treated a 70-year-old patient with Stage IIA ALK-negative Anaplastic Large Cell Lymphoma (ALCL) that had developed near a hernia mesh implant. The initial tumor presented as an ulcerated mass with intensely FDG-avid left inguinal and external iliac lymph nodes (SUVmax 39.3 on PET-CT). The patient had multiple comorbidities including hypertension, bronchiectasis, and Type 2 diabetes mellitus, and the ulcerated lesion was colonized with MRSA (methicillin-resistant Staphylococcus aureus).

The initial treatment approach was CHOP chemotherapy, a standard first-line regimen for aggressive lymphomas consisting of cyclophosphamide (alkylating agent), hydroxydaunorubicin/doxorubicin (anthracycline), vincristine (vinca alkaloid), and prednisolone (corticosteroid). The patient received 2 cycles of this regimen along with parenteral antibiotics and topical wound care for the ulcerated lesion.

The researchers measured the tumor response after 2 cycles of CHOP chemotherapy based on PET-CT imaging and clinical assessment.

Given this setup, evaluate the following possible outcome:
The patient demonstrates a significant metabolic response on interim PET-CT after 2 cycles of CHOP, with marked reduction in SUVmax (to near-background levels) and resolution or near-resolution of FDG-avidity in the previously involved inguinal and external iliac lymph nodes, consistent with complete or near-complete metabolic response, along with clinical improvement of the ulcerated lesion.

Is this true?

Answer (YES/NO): NO